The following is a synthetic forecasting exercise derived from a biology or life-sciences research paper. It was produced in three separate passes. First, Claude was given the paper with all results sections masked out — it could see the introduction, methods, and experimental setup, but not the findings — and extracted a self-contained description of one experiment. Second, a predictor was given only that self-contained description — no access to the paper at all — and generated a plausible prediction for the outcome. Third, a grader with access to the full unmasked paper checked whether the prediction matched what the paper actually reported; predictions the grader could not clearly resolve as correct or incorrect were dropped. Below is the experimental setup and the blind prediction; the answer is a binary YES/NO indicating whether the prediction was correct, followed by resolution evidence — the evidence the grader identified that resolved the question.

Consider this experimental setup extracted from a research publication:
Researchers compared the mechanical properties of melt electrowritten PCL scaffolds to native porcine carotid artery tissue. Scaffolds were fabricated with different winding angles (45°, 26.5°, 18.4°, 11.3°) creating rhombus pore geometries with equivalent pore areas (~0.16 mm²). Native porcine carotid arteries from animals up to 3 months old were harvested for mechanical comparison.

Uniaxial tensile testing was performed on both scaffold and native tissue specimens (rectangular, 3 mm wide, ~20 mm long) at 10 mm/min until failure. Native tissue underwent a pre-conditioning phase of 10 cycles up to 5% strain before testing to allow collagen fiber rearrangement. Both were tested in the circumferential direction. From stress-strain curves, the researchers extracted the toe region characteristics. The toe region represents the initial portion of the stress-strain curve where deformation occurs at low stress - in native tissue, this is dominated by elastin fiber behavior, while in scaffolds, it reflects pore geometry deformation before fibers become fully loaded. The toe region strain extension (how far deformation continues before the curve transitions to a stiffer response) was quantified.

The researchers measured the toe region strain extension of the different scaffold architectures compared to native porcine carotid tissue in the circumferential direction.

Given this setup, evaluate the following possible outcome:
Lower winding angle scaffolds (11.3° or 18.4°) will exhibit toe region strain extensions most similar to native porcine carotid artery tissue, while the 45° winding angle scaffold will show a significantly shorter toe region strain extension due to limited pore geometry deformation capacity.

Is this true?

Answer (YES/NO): NO